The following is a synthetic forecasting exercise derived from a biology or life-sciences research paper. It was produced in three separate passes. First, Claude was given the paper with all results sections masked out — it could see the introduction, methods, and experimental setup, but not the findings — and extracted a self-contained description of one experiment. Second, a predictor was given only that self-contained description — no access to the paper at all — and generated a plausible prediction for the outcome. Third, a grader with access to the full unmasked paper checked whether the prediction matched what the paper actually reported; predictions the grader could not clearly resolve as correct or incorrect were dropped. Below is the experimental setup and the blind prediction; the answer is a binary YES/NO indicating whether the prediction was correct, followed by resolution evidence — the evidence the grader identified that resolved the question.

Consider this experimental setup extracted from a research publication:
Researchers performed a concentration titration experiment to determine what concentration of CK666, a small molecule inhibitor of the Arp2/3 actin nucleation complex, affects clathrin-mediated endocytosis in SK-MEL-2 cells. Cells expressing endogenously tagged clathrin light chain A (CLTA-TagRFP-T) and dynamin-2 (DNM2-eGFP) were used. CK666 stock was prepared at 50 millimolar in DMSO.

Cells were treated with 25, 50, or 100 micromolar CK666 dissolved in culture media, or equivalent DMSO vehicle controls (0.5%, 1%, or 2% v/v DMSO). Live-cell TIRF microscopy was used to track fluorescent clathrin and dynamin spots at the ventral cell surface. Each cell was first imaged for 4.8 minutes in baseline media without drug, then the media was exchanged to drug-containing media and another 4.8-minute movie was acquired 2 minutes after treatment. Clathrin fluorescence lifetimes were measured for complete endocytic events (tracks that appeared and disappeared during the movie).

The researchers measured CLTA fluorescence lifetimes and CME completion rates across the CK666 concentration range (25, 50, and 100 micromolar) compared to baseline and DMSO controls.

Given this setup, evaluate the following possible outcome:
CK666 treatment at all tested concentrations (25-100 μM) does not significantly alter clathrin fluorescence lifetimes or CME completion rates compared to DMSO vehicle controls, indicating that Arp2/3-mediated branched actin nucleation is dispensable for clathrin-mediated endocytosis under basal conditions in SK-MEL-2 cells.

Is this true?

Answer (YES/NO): NO